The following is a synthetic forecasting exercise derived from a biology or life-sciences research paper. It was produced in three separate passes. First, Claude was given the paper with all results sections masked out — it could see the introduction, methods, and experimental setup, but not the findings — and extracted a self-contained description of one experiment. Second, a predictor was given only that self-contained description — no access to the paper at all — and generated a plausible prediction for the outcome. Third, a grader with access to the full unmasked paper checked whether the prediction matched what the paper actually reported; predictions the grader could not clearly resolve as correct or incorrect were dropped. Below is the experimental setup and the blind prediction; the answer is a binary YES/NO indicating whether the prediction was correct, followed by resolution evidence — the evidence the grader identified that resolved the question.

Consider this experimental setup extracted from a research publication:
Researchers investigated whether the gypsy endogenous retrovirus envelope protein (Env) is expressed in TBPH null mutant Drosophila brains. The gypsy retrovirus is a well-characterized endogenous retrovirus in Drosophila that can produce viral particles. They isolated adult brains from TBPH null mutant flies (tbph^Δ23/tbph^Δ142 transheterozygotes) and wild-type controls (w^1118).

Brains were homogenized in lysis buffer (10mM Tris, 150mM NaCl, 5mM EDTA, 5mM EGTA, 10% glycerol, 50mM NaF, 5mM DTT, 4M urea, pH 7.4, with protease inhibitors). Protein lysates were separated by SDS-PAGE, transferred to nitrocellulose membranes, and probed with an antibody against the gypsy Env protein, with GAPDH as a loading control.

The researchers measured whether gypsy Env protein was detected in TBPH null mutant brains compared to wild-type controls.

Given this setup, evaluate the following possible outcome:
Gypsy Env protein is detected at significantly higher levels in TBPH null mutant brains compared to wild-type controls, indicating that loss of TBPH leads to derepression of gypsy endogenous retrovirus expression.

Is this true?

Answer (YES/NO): YES